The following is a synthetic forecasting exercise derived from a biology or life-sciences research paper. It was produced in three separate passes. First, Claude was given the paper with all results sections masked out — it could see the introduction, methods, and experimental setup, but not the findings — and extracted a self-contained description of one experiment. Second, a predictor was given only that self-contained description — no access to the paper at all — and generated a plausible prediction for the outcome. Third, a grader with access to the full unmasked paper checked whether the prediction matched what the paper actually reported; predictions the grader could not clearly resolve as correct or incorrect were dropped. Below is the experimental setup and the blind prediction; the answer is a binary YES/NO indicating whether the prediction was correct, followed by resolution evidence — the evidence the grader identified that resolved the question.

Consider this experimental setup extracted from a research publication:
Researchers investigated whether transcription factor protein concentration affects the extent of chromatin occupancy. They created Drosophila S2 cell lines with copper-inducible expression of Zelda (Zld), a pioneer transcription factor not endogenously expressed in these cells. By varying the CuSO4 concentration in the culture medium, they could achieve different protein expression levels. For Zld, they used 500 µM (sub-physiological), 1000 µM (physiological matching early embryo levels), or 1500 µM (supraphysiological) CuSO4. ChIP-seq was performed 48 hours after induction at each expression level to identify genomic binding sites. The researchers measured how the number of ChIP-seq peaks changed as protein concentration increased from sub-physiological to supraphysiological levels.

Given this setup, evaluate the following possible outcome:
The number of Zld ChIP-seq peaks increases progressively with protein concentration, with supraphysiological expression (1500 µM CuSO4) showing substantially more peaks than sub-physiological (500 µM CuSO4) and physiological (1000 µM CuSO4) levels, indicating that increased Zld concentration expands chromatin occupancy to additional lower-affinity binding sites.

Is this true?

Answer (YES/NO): YES